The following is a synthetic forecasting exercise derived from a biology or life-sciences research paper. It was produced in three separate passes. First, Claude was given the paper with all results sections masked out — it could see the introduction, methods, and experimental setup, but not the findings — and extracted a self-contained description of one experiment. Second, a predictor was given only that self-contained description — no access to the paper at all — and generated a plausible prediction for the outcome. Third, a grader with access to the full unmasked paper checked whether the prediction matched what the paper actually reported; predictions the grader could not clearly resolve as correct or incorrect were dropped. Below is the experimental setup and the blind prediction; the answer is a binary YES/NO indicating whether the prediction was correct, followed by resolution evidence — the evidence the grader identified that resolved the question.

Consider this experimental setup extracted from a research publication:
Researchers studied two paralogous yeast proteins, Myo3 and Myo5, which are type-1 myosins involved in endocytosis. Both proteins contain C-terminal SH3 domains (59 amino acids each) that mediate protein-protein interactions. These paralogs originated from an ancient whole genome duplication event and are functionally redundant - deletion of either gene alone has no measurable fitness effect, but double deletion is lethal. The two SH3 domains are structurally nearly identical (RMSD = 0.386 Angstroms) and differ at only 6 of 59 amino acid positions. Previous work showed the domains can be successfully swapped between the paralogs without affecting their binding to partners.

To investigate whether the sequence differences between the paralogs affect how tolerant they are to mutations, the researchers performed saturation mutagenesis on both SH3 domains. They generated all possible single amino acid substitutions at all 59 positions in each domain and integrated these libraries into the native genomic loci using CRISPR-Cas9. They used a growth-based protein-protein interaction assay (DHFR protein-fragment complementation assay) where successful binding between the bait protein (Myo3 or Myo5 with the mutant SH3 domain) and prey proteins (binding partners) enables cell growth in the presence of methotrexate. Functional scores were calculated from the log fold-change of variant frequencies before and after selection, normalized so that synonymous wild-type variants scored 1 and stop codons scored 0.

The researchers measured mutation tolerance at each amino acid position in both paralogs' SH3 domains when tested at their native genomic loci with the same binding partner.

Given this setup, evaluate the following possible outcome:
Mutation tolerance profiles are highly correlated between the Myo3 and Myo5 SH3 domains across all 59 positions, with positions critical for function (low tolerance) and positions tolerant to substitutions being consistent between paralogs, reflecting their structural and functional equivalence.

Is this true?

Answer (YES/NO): NO